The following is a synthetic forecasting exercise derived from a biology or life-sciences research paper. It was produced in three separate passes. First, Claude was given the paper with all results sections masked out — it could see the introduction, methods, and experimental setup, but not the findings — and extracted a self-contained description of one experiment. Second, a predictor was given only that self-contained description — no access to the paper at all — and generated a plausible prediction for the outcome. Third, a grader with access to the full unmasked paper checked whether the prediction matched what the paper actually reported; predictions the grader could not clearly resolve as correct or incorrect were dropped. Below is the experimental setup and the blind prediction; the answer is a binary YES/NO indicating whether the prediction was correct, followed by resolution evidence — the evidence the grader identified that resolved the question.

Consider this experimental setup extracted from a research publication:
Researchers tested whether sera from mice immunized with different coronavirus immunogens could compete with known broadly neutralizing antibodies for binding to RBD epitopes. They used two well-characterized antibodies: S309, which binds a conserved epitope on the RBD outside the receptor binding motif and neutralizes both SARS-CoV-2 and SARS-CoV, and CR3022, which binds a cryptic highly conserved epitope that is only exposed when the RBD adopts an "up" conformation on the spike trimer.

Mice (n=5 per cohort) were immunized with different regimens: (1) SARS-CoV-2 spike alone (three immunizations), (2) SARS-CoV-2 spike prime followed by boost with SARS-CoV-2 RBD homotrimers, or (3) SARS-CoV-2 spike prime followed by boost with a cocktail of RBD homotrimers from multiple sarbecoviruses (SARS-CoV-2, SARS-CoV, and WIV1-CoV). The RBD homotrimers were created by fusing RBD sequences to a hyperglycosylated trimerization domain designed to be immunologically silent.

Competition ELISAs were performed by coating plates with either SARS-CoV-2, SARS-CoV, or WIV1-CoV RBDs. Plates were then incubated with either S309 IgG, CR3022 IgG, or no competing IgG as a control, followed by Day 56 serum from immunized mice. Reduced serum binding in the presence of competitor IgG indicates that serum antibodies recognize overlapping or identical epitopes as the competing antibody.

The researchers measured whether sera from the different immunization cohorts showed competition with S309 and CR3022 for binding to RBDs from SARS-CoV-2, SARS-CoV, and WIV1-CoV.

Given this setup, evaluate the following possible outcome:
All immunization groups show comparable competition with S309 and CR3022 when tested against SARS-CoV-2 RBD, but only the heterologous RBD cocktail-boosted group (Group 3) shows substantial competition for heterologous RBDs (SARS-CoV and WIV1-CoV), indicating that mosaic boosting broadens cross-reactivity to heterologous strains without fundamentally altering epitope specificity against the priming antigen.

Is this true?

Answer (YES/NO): NO